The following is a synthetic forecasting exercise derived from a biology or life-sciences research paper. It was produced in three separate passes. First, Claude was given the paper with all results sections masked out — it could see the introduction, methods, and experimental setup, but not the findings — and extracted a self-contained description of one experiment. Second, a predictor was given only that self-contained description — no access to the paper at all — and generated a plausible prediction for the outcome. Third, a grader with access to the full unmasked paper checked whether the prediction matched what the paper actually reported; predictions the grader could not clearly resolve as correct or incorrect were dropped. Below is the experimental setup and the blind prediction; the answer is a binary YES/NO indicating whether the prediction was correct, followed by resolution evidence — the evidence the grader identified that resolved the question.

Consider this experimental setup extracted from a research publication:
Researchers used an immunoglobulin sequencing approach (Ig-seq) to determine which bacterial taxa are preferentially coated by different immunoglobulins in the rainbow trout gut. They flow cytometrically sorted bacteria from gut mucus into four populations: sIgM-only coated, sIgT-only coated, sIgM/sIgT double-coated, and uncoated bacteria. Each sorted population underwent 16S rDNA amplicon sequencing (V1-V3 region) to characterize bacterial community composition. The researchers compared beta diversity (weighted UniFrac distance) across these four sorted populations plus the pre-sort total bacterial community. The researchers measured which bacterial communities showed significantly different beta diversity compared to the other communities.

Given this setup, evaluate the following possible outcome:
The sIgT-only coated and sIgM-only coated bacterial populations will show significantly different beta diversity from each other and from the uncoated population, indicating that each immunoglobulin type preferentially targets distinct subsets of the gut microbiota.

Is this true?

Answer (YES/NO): NO